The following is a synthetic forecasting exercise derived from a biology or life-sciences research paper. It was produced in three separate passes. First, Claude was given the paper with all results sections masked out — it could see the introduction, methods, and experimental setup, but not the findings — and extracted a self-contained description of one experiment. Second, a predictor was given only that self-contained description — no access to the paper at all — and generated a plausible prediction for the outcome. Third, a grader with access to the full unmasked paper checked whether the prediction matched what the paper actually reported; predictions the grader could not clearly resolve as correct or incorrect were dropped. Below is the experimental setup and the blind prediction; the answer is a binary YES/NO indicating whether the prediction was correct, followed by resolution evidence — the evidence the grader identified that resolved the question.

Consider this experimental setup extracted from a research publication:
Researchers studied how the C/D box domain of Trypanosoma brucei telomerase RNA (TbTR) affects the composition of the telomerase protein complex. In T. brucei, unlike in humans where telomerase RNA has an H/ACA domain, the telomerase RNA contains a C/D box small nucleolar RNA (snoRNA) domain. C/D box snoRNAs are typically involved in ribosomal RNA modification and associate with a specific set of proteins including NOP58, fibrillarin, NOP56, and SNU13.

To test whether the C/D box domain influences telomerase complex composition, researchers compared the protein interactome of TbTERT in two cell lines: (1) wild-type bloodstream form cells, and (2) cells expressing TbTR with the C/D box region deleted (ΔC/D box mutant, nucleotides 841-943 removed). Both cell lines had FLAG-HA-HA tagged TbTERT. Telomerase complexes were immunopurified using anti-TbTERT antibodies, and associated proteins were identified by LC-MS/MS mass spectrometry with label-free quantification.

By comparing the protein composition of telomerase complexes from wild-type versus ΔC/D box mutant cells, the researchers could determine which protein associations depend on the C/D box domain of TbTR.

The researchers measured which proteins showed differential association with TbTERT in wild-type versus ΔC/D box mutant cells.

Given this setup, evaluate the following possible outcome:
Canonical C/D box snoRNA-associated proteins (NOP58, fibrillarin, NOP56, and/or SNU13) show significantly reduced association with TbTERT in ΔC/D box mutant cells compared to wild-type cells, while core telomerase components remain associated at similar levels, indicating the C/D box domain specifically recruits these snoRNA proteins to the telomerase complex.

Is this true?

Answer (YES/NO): YES